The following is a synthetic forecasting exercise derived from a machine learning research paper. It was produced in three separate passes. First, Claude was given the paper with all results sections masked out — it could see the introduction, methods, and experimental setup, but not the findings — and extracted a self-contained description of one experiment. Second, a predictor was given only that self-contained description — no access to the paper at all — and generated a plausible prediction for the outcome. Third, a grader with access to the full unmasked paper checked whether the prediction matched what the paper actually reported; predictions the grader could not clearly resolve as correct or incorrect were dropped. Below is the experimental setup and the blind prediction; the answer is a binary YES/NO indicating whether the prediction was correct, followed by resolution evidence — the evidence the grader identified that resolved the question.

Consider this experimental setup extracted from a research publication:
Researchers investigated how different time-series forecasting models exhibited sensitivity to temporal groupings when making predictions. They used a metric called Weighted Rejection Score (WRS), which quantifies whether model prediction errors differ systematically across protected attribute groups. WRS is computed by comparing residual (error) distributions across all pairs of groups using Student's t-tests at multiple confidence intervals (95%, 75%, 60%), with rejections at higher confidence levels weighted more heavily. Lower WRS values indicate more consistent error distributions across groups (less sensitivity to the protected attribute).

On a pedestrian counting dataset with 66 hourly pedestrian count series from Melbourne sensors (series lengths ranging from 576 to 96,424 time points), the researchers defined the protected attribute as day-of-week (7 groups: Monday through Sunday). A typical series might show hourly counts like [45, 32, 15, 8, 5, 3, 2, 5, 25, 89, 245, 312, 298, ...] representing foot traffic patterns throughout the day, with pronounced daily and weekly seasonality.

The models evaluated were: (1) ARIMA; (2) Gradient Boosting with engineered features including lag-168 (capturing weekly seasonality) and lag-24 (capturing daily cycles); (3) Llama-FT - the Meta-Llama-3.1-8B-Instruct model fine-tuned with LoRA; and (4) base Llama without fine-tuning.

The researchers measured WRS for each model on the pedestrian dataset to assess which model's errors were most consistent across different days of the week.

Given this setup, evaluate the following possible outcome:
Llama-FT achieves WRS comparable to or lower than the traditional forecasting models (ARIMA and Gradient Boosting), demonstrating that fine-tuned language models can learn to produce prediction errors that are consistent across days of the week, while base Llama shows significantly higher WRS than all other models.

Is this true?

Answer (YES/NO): NO